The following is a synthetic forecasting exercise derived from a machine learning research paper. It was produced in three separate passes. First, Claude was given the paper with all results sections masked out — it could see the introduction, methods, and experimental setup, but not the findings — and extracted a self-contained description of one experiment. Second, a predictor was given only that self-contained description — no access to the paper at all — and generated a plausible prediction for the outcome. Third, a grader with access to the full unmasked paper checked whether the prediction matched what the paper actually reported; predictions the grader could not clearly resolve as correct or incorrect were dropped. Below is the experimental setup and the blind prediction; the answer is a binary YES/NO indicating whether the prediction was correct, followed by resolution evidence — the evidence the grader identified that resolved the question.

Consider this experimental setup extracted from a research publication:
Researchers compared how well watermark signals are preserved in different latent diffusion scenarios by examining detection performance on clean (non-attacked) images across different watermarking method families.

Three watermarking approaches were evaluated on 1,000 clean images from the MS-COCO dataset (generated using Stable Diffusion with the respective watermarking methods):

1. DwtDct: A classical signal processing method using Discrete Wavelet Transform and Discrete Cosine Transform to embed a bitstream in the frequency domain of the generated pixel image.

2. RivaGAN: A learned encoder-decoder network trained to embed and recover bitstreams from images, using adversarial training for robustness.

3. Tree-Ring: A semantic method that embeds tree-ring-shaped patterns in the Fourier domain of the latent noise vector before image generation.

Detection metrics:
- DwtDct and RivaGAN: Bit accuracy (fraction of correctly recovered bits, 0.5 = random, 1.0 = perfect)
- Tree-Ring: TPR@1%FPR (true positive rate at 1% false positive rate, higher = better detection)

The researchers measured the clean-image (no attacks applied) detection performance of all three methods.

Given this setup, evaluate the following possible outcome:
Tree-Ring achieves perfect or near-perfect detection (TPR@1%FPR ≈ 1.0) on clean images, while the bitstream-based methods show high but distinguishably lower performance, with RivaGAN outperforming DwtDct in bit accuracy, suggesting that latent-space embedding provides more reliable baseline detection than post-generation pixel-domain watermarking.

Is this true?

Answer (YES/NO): NO